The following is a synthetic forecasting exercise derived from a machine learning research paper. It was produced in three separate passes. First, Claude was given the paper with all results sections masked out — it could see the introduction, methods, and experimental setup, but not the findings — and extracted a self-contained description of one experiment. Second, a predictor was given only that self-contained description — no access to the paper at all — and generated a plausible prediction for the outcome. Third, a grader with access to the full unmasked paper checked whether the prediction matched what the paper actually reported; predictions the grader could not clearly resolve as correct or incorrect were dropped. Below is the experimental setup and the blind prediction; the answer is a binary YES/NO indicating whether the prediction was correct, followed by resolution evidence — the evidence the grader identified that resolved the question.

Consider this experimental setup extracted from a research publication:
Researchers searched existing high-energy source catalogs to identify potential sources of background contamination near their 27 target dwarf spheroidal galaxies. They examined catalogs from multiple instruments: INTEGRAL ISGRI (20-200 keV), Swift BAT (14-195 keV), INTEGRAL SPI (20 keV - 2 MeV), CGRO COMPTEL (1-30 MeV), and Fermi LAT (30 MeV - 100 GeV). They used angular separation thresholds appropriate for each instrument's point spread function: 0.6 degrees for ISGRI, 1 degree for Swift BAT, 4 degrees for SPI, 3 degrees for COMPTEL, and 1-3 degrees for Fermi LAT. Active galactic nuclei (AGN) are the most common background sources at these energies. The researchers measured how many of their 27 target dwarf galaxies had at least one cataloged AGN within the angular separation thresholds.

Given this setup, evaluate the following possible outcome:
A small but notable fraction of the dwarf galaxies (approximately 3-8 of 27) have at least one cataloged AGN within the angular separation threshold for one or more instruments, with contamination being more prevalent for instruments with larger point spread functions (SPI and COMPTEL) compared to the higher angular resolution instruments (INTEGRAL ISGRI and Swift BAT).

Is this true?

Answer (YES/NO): NO